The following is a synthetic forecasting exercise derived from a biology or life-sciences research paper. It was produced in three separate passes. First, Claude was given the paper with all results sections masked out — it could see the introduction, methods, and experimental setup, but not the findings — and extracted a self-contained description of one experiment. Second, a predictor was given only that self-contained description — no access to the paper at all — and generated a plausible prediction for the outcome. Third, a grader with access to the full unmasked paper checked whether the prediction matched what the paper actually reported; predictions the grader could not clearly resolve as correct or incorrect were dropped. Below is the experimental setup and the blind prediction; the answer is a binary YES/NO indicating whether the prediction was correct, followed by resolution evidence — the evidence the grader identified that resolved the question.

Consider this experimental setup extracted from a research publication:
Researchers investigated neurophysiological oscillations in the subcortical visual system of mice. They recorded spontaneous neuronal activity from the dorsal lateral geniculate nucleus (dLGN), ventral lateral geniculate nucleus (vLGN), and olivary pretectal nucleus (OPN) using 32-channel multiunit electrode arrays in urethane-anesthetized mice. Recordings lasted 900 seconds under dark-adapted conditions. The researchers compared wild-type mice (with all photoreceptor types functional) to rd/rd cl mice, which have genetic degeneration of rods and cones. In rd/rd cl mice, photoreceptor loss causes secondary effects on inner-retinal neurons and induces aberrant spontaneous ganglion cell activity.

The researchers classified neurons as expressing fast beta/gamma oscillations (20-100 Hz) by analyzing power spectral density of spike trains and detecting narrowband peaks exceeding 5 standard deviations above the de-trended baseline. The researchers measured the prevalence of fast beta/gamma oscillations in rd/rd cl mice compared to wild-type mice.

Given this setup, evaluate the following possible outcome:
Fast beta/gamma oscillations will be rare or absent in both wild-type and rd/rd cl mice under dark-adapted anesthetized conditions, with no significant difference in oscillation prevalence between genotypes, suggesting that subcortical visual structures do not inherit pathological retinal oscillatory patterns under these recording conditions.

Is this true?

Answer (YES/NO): NO